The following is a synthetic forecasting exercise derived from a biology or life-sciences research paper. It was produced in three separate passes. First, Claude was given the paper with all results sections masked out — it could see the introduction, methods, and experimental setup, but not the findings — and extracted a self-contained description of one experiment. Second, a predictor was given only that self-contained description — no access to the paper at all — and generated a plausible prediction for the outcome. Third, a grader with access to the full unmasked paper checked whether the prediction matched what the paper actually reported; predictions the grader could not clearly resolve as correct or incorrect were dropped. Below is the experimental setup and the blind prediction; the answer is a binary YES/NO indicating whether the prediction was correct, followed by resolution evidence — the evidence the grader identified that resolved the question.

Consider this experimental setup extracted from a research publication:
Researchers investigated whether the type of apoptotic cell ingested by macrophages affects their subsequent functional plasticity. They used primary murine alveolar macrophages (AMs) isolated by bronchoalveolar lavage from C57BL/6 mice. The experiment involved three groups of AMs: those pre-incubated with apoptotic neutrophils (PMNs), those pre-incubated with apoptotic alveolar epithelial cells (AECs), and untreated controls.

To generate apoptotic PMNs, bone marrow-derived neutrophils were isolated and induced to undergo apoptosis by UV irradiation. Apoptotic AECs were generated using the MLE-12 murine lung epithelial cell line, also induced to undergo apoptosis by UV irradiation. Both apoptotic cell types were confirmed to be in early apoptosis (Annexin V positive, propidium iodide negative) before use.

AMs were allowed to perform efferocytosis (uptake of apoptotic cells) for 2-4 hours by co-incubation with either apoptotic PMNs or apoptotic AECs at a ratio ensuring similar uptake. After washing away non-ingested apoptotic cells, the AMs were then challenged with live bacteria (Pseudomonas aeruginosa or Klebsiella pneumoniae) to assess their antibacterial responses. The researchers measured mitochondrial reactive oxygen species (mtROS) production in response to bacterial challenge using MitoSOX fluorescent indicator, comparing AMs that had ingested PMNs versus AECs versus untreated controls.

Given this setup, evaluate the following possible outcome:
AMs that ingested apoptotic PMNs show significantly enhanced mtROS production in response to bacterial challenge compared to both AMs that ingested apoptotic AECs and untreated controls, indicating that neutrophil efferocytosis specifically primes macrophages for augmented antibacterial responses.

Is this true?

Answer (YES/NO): NO